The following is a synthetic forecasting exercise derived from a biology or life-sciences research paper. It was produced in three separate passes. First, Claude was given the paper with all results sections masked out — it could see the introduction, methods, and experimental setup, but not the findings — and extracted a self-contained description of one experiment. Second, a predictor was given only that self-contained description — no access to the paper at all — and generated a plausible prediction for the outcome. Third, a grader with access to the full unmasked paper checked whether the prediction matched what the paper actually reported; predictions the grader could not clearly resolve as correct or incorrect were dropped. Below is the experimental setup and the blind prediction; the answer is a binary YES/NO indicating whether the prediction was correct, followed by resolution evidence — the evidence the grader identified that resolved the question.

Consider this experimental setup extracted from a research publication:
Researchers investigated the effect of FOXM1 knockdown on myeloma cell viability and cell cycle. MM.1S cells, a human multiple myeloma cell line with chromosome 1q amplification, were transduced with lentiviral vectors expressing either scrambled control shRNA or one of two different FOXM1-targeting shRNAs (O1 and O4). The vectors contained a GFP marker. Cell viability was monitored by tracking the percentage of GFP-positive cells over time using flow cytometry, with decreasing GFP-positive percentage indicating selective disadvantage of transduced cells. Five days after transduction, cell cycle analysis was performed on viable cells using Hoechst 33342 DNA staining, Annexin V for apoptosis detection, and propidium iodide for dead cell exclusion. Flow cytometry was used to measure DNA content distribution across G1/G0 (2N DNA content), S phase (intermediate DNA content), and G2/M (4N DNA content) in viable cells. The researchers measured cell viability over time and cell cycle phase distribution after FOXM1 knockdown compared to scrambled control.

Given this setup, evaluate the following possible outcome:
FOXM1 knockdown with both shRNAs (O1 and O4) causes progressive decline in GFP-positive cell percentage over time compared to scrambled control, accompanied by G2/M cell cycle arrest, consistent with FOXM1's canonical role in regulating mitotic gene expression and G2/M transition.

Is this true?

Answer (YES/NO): YES